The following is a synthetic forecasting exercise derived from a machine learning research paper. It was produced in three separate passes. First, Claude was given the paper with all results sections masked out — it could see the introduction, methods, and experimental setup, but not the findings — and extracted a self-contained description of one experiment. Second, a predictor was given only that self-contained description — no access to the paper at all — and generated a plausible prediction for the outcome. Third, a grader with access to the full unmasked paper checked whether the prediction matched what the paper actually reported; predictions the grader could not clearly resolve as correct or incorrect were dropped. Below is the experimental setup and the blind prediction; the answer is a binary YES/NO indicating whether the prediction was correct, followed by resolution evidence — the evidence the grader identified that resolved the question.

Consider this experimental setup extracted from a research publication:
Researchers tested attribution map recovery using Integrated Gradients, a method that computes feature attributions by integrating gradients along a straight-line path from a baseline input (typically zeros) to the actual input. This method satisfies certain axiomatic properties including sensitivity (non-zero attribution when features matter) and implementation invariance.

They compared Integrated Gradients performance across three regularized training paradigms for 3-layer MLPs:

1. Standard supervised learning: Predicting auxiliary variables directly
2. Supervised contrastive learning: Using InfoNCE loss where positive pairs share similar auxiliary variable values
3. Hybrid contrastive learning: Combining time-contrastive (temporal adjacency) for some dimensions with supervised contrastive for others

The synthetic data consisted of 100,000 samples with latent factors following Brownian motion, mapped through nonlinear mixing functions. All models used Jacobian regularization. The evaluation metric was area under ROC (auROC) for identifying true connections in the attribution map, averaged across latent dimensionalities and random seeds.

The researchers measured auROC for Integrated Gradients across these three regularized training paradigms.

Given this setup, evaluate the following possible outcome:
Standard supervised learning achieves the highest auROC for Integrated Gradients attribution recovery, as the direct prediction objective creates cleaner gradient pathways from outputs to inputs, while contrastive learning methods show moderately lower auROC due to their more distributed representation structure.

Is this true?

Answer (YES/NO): NO